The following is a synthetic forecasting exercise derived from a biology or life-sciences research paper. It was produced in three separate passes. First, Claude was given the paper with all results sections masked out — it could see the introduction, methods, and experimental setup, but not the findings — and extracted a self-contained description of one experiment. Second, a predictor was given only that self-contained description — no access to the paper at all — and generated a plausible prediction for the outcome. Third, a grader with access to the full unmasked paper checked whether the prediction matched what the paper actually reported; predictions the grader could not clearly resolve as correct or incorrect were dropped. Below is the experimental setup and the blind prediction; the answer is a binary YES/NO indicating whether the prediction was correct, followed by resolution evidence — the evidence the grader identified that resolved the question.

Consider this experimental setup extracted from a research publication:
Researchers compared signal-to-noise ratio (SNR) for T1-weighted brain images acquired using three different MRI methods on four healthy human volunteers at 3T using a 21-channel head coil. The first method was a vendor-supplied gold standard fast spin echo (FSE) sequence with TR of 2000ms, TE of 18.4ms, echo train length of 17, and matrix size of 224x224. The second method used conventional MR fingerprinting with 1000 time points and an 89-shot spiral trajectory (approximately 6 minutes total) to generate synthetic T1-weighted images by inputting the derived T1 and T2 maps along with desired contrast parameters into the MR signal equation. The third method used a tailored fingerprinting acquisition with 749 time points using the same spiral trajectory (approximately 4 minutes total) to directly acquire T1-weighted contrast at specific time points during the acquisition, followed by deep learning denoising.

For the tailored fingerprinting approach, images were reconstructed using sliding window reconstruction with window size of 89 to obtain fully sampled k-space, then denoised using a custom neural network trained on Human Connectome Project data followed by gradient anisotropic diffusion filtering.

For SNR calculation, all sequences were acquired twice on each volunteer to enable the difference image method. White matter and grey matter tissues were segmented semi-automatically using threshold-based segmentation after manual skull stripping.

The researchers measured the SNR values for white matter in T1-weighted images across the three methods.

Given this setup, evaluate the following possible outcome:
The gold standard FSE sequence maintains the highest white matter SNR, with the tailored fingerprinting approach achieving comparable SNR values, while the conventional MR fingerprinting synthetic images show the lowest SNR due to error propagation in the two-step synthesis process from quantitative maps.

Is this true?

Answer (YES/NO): NO